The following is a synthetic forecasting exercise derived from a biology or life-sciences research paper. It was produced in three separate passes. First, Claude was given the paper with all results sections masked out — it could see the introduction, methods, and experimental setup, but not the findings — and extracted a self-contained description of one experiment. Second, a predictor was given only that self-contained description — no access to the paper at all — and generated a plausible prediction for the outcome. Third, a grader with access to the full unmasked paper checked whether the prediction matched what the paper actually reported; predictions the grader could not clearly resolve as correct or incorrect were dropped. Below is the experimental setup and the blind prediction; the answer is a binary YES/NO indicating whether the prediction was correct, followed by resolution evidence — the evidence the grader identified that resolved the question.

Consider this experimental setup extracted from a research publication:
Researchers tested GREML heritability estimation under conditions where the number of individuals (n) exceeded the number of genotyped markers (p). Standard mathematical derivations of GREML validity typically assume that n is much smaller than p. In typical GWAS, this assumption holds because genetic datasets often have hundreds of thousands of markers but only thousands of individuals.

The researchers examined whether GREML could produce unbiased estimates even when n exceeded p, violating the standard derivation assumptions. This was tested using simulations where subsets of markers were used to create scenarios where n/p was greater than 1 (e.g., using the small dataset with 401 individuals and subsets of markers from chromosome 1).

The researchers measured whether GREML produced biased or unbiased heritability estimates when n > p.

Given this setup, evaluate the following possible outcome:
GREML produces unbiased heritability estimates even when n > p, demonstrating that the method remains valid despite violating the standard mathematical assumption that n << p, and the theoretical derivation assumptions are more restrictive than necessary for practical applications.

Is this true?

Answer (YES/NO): YES